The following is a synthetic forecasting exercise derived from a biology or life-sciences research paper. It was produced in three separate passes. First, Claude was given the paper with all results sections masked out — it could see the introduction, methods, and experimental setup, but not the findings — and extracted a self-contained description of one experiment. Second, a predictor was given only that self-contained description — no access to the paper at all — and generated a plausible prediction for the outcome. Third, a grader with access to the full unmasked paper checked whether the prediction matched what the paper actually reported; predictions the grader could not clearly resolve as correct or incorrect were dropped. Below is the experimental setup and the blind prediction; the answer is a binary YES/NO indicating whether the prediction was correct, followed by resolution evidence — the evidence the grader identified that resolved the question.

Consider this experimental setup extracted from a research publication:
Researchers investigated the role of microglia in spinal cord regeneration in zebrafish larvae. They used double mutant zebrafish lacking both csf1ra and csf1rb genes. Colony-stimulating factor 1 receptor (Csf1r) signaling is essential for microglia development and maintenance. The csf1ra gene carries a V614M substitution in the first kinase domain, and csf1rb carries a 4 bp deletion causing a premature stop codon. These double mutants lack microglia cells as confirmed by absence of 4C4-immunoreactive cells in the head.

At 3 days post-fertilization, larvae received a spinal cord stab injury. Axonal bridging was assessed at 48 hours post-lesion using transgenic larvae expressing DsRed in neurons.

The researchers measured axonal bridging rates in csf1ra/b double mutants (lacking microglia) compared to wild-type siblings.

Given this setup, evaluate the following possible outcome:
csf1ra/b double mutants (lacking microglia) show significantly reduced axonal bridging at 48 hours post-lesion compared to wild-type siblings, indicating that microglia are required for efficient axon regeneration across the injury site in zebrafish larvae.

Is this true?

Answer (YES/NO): NO